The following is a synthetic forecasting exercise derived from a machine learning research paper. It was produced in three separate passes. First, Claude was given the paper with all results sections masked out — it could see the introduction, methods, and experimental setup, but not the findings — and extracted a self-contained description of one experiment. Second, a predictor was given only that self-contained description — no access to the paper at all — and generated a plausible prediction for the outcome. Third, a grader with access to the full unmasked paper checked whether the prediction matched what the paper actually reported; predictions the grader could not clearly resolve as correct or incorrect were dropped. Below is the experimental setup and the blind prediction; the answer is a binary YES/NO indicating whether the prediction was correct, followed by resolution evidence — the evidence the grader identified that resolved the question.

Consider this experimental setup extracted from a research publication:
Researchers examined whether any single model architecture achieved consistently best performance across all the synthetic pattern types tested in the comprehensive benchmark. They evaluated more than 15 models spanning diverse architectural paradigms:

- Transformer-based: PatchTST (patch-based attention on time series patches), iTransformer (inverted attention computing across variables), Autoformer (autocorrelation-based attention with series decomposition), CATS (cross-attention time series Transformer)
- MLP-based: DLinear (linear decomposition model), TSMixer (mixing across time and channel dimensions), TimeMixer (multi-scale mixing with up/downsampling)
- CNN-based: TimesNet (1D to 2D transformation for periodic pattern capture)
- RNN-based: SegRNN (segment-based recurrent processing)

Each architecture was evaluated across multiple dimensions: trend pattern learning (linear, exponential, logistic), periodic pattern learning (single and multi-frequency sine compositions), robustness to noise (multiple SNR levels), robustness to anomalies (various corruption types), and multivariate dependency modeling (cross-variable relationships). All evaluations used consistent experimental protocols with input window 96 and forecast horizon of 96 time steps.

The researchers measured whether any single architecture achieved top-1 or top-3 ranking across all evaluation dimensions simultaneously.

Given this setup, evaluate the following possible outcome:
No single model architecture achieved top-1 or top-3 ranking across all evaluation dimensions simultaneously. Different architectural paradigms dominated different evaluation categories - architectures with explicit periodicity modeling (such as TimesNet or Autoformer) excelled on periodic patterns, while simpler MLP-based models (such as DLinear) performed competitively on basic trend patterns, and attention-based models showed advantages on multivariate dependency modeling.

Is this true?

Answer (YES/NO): NO